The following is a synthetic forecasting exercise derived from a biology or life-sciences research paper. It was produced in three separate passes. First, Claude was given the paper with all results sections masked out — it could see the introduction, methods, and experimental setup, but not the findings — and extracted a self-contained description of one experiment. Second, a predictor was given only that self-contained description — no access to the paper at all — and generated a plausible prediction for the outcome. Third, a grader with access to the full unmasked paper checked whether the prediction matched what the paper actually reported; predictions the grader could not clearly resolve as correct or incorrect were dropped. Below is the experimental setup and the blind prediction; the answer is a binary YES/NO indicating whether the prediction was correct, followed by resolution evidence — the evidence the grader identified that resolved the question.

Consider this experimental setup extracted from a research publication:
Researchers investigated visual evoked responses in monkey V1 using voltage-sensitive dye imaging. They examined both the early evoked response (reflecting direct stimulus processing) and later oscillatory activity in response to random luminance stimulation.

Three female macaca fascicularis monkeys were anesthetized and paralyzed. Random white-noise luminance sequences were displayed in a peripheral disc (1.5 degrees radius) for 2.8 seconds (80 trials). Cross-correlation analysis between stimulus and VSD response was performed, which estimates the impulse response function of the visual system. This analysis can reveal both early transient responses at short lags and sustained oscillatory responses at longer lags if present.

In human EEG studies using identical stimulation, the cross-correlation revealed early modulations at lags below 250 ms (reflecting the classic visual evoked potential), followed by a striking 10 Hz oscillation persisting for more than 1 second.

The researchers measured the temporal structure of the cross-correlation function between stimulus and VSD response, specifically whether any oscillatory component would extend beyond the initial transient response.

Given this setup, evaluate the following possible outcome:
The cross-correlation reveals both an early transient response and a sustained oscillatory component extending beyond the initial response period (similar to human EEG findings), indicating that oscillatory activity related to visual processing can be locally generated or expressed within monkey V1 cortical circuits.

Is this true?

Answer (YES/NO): YES